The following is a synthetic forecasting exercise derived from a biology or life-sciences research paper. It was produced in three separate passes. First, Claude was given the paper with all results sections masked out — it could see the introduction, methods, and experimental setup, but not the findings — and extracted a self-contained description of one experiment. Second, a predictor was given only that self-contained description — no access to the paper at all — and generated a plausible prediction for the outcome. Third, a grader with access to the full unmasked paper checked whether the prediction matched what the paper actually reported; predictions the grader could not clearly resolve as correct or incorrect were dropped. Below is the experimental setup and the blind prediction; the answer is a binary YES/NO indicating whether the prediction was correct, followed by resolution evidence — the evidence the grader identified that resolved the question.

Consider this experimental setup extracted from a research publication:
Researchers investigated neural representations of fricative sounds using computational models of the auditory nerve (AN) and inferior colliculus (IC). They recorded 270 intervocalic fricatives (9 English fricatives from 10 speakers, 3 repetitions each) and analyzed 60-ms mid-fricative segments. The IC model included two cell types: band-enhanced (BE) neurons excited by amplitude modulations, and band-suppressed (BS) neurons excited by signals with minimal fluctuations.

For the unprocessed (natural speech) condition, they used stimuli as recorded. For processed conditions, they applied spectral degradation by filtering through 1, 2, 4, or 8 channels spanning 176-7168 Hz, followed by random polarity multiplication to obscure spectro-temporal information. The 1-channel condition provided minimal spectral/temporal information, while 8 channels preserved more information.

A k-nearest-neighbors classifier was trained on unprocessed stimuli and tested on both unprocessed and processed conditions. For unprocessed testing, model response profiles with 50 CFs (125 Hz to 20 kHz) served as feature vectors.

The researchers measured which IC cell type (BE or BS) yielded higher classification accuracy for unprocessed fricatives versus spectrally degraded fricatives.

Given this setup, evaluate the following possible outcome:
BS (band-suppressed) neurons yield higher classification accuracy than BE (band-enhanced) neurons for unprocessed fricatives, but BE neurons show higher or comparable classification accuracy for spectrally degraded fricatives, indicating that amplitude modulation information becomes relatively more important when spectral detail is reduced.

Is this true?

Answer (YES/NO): NO